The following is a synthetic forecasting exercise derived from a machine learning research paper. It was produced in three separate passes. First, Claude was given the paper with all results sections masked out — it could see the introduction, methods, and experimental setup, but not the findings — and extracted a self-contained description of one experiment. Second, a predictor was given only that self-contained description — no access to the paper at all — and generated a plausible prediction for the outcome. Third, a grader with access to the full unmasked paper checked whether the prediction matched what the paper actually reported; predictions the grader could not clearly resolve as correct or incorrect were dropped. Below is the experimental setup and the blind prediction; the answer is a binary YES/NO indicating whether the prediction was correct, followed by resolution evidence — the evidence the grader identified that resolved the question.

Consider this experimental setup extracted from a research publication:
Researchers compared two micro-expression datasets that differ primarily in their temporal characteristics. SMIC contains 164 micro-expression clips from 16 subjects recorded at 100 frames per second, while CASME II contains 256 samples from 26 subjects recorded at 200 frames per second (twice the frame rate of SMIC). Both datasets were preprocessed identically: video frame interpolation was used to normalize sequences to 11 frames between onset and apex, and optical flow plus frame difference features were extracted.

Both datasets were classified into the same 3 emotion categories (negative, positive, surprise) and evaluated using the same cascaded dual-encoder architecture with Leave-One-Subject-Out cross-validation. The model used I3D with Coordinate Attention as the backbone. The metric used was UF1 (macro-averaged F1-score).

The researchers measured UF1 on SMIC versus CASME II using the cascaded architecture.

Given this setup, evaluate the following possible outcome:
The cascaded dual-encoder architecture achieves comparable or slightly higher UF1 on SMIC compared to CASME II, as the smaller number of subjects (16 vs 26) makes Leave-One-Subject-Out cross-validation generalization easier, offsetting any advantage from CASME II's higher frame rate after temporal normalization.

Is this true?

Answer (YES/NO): NO